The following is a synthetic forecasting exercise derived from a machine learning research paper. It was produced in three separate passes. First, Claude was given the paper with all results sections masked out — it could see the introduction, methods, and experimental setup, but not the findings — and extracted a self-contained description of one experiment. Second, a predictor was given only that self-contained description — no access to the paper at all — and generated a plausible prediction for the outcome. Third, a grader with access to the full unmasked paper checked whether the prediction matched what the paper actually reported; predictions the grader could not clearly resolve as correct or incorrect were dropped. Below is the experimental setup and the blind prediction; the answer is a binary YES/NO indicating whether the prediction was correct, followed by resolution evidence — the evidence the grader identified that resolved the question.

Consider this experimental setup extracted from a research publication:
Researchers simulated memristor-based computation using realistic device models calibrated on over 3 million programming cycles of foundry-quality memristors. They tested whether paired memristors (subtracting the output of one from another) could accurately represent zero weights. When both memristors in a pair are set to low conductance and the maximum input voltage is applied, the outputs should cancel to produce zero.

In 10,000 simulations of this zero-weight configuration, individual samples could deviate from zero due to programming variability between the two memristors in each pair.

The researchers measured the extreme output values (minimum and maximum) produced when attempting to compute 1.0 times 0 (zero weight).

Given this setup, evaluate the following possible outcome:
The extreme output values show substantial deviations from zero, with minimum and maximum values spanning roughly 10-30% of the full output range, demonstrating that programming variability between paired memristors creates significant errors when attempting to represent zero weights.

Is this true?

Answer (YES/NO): YES